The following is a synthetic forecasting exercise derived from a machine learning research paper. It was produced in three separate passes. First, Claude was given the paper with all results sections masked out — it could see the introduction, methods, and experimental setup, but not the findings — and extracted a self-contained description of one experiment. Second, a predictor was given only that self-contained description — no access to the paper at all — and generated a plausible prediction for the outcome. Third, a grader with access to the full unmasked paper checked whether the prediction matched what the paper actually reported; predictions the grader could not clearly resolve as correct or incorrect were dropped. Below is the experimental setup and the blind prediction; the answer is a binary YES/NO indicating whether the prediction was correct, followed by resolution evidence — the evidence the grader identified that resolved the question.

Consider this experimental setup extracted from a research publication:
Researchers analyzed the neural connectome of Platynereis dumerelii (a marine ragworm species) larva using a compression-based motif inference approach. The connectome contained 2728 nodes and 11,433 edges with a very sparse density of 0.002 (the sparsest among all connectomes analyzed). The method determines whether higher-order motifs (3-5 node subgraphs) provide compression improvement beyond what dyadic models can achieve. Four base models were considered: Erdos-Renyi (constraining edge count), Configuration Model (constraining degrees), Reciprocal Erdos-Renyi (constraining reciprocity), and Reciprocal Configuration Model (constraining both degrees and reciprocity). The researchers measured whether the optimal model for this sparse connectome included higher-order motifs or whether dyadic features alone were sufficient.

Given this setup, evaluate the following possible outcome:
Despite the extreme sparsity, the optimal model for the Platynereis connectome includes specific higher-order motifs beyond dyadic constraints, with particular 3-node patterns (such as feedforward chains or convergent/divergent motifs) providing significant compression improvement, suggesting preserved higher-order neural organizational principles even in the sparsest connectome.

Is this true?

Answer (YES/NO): NO